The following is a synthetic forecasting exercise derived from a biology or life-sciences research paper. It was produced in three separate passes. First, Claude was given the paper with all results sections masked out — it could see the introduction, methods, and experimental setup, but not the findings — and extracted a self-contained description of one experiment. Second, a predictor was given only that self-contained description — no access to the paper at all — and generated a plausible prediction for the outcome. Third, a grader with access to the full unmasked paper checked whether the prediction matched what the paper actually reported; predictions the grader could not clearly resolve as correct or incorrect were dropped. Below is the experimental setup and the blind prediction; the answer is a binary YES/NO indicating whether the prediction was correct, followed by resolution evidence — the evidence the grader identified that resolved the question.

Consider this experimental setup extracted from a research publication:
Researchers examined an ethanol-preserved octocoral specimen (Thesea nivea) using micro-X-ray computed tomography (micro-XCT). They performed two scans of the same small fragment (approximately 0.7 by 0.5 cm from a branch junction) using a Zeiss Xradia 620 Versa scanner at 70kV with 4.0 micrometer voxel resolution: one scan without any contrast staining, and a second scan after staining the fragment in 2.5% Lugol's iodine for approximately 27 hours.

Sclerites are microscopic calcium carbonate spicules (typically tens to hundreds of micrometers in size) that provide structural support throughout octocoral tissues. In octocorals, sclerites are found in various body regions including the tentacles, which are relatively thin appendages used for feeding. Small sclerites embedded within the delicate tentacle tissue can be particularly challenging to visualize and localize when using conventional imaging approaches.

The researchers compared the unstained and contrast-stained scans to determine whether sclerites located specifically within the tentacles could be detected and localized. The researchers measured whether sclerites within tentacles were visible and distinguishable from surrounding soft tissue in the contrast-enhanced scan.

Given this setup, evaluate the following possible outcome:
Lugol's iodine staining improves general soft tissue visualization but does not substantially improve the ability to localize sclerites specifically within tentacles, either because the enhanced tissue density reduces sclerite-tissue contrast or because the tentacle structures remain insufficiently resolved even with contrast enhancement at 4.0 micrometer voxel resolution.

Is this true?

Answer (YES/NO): NO